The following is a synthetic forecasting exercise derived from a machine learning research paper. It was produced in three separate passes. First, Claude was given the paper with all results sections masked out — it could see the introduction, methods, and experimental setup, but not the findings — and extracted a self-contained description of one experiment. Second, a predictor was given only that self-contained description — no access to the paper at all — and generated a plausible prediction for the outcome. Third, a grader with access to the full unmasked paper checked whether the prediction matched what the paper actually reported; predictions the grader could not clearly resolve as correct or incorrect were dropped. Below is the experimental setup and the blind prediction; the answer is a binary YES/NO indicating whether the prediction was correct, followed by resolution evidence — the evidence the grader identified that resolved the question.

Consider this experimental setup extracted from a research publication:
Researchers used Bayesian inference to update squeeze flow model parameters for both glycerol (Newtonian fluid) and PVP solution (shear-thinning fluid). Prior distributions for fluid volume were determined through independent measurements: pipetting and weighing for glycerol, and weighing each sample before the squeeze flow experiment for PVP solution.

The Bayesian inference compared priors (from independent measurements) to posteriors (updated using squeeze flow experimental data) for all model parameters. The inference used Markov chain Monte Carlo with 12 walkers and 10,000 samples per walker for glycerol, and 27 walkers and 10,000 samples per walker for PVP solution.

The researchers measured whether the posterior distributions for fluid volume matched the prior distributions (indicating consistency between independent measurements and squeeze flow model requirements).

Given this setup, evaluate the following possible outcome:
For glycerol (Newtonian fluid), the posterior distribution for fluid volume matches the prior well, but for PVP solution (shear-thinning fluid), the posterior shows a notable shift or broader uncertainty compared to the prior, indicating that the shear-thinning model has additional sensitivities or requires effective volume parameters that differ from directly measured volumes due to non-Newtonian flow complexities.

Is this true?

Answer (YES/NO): NO